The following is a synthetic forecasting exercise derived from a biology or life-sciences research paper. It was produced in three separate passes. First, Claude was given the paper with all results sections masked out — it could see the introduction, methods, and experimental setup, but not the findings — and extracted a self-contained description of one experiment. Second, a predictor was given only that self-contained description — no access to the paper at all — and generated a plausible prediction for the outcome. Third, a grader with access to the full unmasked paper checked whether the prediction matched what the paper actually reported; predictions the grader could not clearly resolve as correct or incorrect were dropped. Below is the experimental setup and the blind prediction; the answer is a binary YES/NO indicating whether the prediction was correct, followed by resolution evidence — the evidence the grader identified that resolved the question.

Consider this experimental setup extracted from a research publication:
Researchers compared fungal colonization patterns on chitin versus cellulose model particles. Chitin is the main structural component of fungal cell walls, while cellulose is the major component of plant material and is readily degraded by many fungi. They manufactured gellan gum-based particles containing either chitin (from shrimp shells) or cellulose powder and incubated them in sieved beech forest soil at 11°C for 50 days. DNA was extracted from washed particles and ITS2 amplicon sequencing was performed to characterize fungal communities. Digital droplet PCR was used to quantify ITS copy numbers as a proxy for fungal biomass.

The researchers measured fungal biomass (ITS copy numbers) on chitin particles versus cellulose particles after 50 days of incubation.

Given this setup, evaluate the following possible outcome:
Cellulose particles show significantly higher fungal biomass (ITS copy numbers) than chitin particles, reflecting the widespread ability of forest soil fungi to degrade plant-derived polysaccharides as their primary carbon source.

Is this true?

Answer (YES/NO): NO